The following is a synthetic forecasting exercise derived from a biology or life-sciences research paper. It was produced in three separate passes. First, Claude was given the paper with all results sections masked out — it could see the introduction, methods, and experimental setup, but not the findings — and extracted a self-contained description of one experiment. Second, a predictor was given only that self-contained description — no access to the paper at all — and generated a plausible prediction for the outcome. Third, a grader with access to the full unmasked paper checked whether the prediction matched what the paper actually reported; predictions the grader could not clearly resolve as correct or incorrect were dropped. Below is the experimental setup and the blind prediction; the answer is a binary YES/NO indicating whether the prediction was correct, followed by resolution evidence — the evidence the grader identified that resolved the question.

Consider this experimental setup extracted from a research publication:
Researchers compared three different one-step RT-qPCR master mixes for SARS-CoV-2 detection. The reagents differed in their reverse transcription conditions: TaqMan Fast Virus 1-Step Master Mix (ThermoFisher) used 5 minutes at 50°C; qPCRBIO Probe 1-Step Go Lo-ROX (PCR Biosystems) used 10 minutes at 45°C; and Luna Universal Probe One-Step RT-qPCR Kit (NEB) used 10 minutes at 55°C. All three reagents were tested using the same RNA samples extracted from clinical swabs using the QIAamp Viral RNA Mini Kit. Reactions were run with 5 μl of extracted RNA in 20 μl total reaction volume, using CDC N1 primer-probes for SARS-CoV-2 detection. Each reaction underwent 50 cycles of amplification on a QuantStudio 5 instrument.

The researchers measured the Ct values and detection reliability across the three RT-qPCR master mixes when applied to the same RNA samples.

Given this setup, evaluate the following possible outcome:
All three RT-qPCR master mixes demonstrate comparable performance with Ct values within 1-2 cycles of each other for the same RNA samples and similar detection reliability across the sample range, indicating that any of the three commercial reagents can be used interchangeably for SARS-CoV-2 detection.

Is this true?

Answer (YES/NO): NO